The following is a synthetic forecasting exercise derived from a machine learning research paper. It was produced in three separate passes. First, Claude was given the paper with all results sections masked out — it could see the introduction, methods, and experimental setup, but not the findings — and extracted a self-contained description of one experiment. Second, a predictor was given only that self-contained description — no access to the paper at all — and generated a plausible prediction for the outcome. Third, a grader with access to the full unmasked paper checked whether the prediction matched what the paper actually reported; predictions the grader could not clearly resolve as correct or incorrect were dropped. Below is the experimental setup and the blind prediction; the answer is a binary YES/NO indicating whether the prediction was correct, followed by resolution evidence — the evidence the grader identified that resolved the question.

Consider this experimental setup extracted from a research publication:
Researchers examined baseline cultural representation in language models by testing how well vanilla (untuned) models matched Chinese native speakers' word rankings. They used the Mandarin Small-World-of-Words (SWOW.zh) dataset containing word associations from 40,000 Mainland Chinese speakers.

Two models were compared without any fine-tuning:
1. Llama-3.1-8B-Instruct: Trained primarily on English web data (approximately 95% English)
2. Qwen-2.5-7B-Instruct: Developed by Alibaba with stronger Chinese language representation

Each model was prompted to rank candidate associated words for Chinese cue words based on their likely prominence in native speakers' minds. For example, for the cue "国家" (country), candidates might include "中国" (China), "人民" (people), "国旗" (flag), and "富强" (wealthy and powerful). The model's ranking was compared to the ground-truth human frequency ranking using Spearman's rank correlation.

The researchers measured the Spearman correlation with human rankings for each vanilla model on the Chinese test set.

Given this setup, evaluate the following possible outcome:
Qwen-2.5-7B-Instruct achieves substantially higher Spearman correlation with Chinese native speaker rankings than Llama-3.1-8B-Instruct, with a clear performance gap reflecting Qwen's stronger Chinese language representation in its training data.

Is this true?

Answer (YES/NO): YES